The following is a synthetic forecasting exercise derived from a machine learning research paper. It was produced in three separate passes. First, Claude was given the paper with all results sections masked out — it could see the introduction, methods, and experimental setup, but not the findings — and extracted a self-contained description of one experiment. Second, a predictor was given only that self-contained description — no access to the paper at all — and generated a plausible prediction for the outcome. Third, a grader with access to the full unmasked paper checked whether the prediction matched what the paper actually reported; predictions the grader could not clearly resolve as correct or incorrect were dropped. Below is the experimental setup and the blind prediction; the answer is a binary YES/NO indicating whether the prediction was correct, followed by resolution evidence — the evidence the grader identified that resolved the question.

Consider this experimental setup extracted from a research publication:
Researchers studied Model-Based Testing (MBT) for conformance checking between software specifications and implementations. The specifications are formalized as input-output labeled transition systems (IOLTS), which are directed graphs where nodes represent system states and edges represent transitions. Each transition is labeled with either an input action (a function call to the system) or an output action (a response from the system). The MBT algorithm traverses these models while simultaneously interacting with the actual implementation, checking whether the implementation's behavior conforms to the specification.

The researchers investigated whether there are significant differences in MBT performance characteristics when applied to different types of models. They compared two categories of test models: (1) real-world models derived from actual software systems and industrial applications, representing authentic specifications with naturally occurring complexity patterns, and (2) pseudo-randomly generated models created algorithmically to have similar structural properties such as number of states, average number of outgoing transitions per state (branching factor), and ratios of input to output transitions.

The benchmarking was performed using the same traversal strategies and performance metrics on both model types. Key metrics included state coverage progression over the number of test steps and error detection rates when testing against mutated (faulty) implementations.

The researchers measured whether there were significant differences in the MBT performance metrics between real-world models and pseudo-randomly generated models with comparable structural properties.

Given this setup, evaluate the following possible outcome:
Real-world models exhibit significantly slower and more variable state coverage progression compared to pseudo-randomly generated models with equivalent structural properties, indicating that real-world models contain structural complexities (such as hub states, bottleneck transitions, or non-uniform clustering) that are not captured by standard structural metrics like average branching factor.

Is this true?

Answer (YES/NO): NO